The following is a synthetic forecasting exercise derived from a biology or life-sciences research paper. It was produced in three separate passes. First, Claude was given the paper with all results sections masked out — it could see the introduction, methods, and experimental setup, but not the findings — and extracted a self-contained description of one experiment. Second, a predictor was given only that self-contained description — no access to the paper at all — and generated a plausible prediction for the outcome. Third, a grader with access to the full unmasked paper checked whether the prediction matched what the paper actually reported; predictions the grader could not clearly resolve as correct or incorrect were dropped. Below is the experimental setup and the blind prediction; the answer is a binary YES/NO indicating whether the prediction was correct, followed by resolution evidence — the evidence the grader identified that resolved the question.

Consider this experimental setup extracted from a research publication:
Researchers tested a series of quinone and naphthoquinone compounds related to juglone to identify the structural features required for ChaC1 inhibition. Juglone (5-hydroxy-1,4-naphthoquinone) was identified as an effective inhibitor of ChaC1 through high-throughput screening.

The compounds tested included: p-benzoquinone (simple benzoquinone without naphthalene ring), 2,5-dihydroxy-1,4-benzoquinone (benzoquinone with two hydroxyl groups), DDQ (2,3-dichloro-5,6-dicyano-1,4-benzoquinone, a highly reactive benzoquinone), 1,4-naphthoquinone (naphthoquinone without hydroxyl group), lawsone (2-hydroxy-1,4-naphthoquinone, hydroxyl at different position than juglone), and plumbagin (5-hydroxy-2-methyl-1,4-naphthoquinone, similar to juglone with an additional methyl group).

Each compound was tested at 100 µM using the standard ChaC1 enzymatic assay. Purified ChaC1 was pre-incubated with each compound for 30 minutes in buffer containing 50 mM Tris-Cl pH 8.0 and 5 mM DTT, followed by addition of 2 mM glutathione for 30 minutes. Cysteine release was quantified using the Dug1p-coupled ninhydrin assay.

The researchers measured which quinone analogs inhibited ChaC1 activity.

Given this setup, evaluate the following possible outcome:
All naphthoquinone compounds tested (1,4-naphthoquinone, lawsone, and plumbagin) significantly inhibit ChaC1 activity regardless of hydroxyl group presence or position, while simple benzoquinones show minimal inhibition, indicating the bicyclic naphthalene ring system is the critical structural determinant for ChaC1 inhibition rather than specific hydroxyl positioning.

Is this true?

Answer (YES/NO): NO